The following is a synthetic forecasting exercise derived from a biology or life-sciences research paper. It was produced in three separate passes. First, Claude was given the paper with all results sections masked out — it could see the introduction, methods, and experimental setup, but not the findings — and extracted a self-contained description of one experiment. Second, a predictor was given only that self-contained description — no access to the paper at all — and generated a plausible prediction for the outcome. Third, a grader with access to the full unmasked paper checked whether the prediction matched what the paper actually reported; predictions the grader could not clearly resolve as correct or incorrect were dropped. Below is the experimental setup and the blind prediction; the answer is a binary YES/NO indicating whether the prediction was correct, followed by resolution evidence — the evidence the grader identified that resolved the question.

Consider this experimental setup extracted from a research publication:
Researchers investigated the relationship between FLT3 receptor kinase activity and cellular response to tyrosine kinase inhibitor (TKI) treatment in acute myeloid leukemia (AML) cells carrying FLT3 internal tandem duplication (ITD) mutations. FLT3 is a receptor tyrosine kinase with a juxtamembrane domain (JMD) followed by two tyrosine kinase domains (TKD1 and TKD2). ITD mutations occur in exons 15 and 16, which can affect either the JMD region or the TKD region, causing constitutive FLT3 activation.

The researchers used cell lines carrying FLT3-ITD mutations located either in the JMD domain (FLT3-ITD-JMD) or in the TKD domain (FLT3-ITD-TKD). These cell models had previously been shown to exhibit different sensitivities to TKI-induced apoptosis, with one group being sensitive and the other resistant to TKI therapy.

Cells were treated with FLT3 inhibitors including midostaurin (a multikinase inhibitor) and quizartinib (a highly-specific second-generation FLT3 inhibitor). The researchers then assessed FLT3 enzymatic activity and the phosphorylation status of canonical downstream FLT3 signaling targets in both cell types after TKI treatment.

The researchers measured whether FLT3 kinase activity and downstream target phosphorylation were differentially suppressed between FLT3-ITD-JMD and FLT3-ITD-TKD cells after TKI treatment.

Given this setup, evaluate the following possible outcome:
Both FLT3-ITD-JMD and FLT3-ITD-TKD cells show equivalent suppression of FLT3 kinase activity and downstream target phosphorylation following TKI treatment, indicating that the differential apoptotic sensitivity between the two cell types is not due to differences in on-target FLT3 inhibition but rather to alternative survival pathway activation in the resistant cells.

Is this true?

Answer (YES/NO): YES